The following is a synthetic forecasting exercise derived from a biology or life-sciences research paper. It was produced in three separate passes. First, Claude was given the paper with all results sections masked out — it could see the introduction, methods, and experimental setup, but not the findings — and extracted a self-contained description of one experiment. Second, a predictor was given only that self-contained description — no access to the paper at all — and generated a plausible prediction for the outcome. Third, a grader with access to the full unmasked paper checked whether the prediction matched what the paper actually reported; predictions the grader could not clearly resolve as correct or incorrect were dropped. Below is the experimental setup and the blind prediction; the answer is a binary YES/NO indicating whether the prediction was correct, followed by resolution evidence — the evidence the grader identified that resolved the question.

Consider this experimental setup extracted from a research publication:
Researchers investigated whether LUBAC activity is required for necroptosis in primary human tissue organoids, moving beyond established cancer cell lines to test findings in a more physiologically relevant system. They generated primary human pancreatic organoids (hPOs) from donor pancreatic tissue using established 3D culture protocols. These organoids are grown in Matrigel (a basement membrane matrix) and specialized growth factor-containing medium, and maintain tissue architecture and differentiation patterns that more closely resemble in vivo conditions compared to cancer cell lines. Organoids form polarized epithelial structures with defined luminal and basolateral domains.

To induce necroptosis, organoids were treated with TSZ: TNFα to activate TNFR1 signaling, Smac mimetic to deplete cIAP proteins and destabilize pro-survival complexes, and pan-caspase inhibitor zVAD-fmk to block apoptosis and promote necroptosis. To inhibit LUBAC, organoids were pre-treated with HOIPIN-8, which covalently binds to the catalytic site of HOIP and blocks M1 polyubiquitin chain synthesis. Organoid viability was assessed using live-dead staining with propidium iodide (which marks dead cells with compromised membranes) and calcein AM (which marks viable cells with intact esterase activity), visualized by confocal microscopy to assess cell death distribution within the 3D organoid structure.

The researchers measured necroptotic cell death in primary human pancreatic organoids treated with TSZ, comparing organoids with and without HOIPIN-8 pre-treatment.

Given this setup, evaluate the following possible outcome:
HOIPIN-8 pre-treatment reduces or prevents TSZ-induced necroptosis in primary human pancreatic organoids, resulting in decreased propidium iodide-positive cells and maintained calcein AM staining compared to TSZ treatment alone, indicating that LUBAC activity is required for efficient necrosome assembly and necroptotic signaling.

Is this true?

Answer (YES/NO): NO